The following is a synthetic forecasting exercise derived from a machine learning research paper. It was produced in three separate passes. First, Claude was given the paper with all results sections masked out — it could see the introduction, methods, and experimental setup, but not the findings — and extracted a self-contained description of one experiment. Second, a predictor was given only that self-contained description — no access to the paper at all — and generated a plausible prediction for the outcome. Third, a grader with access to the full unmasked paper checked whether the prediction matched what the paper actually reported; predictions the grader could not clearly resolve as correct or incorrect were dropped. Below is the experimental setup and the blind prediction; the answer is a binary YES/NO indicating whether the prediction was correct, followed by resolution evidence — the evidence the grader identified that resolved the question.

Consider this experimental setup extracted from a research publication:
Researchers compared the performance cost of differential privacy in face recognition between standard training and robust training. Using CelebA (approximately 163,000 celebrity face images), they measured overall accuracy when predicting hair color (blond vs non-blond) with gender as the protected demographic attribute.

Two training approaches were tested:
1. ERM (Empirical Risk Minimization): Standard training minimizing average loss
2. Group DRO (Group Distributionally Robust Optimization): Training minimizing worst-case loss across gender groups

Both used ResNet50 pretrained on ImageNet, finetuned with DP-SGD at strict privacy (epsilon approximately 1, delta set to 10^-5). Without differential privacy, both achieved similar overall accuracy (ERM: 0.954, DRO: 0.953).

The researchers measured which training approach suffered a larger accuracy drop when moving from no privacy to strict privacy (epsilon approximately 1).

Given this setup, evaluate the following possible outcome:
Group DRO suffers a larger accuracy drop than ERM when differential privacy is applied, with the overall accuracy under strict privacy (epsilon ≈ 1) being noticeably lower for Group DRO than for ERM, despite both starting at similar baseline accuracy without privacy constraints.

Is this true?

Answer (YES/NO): YES